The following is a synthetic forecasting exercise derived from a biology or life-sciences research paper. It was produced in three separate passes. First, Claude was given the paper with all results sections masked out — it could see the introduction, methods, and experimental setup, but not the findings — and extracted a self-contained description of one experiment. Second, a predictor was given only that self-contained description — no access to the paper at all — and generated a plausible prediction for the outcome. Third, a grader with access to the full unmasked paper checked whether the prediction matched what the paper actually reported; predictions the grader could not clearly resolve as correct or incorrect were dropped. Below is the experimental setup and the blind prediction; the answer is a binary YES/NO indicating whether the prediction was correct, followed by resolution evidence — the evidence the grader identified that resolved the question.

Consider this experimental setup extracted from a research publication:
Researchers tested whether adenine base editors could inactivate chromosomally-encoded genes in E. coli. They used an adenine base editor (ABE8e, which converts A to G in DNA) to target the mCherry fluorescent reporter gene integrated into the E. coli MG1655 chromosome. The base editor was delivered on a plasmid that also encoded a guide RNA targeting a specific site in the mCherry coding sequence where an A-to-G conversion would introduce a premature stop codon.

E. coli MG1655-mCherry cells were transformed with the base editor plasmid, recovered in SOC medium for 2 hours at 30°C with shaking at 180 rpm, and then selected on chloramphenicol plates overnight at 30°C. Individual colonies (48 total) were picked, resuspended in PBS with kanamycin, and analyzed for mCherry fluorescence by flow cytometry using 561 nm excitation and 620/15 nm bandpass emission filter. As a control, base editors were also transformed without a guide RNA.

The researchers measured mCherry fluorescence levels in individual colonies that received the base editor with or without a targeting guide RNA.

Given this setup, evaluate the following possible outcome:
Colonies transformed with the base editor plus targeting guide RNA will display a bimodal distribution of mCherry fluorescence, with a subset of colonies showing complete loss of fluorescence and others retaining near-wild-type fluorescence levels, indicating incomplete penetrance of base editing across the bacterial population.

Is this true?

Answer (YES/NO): NO